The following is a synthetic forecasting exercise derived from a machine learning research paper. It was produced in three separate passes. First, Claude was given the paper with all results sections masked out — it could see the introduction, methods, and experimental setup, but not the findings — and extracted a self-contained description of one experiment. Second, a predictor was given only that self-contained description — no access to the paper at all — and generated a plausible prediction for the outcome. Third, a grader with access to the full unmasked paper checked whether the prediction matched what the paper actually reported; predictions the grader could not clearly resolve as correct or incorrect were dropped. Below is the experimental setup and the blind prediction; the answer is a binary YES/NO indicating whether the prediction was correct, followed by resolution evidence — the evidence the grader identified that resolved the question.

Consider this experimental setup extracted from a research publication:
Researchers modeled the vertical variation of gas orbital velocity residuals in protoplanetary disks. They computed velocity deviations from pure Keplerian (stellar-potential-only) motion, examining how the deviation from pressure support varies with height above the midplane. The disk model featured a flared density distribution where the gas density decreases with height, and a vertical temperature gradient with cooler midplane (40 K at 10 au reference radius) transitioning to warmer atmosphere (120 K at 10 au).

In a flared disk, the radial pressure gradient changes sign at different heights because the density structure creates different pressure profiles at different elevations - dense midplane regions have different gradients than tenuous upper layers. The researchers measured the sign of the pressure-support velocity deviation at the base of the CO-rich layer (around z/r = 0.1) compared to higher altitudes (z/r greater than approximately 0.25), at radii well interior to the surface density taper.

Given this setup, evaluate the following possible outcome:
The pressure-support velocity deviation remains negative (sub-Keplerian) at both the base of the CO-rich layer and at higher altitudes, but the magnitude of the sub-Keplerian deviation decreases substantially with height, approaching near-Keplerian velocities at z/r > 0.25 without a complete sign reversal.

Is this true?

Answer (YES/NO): NO